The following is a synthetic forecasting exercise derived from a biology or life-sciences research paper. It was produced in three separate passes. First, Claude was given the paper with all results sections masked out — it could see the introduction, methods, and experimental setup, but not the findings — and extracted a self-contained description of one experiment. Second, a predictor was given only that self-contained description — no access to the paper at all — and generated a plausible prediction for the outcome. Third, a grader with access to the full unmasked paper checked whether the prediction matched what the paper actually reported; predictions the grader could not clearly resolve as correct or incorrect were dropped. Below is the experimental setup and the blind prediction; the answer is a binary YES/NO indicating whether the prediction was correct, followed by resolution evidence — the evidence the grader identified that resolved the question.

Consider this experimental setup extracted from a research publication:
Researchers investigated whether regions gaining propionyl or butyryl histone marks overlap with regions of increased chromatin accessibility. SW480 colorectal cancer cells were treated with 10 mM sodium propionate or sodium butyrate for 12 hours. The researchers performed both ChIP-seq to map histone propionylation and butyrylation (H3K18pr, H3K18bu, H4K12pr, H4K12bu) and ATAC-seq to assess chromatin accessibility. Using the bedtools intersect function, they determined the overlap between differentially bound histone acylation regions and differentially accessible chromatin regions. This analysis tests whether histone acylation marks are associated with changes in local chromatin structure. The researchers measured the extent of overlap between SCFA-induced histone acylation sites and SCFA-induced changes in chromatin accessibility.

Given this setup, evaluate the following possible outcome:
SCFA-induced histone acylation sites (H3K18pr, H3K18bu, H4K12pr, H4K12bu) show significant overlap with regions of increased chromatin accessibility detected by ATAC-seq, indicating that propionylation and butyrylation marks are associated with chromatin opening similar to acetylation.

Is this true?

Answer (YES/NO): YES